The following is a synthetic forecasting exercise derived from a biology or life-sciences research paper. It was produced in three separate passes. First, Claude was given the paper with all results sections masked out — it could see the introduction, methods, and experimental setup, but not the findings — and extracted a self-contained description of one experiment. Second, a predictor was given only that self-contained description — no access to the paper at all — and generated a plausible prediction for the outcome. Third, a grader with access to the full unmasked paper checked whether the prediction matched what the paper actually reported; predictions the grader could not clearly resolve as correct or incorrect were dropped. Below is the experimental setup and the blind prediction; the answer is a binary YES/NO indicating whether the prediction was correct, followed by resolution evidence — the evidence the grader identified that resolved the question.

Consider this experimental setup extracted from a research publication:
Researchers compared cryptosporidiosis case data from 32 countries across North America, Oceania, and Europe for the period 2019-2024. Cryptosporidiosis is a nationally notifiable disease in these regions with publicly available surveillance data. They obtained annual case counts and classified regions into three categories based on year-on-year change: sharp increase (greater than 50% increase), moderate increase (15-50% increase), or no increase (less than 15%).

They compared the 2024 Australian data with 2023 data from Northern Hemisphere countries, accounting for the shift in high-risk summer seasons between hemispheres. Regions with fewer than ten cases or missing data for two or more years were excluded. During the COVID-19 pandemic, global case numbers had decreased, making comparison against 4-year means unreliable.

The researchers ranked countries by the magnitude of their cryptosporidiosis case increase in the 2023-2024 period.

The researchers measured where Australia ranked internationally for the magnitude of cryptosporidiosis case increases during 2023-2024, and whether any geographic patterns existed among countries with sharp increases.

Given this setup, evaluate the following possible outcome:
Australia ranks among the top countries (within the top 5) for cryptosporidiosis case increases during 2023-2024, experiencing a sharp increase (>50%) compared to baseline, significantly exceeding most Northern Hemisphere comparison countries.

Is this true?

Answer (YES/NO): YES